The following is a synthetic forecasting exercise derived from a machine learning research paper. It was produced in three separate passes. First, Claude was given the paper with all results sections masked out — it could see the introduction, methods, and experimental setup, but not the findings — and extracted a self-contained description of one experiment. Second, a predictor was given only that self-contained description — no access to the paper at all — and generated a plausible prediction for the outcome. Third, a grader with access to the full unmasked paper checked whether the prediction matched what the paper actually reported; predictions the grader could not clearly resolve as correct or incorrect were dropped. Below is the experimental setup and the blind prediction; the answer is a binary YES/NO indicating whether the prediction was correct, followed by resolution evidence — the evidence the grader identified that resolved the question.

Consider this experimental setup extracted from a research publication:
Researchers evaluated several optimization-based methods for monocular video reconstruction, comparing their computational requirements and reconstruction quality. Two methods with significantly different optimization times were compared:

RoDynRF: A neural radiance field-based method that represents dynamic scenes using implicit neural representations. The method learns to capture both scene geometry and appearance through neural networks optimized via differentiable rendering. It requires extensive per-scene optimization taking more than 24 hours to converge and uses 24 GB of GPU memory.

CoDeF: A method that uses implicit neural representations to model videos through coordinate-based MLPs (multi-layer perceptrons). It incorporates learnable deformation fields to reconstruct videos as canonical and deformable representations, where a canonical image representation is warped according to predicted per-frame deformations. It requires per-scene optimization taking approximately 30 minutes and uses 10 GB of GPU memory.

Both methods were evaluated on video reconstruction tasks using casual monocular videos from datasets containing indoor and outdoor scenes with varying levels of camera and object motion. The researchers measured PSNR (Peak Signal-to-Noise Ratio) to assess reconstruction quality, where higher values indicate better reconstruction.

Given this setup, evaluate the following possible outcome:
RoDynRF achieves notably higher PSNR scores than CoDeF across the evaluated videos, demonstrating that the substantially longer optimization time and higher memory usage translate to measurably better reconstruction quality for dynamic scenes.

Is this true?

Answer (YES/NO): NO